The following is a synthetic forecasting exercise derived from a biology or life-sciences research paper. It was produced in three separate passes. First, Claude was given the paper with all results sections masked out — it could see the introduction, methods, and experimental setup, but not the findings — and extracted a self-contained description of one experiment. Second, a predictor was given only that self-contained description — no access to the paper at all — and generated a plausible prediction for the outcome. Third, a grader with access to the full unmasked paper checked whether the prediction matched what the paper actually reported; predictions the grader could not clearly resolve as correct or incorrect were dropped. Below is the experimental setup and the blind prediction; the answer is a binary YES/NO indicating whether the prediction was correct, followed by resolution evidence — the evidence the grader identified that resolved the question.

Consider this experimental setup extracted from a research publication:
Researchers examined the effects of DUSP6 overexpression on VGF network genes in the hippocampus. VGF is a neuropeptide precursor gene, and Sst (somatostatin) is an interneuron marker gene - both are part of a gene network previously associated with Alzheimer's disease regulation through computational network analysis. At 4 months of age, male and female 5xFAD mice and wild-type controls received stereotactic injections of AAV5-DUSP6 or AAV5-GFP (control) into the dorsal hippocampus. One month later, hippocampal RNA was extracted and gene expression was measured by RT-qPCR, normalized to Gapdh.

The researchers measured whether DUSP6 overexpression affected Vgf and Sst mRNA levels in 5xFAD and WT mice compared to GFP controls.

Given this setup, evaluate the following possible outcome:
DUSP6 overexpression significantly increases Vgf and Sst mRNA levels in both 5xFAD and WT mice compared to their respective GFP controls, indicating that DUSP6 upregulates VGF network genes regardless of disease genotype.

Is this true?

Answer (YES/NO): NO